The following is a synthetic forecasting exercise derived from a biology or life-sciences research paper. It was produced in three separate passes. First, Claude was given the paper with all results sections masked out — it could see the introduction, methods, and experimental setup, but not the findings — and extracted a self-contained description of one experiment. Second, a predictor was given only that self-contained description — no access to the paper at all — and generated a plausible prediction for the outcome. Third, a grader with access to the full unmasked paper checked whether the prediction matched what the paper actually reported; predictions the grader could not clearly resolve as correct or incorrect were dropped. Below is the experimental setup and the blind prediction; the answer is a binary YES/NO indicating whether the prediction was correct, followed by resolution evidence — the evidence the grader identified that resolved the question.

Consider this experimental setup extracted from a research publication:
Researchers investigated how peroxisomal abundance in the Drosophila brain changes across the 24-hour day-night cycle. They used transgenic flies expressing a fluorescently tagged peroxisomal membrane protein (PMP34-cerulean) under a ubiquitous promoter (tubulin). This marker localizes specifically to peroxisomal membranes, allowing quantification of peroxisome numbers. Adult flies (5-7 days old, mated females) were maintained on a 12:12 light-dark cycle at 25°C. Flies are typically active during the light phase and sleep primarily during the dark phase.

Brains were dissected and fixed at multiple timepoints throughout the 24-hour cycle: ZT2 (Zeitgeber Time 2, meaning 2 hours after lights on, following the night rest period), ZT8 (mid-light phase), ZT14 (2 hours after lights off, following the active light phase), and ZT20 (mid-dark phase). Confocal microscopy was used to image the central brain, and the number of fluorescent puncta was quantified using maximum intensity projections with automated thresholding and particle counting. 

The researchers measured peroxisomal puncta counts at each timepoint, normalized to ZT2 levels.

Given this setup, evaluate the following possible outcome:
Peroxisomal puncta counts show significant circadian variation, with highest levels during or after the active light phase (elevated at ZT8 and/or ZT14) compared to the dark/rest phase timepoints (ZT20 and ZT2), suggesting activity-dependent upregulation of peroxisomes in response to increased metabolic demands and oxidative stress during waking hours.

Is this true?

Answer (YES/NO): NO